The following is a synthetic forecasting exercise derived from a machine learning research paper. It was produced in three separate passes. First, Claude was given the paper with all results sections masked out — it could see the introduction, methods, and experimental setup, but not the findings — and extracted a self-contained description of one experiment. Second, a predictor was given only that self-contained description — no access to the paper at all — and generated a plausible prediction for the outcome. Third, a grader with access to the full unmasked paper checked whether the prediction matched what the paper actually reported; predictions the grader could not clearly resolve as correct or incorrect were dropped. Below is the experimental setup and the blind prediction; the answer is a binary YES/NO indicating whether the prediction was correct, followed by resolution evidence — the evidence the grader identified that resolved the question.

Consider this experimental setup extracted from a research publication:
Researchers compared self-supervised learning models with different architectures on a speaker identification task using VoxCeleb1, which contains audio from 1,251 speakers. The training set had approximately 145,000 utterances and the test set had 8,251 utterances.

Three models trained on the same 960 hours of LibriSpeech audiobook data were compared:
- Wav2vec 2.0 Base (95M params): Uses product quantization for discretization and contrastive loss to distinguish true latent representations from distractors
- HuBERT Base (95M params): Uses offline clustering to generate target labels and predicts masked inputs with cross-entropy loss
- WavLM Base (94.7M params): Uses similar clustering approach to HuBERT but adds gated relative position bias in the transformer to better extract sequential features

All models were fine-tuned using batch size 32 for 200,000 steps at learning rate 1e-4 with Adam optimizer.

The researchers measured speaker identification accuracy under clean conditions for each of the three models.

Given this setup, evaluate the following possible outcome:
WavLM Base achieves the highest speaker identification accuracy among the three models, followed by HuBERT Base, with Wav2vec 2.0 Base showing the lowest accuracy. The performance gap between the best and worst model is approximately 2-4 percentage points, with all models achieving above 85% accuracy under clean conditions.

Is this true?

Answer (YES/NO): NO